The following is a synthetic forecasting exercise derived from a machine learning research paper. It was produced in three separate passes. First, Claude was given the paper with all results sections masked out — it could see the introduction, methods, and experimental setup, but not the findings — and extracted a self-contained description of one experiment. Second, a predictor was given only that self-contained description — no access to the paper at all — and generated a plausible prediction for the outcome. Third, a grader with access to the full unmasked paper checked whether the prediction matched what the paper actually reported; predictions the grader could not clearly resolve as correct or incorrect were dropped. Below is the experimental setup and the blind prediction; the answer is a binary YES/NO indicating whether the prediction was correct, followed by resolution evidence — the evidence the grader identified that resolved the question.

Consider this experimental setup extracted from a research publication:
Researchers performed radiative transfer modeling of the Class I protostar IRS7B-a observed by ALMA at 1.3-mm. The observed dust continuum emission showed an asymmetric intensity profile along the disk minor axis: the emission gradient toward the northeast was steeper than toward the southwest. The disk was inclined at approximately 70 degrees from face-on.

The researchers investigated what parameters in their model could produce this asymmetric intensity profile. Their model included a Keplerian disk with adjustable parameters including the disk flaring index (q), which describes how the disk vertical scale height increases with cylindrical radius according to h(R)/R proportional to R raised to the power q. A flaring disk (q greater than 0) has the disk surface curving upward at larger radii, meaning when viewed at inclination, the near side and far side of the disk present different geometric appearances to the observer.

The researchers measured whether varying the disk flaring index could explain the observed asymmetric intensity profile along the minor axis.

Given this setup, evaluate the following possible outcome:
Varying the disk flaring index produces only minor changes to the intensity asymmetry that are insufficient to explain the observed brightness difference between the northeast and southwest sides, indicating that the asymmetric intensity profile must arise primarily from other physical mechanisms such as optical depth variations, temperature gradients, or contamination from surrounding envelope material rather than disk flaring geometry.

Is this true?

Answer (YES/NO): NO